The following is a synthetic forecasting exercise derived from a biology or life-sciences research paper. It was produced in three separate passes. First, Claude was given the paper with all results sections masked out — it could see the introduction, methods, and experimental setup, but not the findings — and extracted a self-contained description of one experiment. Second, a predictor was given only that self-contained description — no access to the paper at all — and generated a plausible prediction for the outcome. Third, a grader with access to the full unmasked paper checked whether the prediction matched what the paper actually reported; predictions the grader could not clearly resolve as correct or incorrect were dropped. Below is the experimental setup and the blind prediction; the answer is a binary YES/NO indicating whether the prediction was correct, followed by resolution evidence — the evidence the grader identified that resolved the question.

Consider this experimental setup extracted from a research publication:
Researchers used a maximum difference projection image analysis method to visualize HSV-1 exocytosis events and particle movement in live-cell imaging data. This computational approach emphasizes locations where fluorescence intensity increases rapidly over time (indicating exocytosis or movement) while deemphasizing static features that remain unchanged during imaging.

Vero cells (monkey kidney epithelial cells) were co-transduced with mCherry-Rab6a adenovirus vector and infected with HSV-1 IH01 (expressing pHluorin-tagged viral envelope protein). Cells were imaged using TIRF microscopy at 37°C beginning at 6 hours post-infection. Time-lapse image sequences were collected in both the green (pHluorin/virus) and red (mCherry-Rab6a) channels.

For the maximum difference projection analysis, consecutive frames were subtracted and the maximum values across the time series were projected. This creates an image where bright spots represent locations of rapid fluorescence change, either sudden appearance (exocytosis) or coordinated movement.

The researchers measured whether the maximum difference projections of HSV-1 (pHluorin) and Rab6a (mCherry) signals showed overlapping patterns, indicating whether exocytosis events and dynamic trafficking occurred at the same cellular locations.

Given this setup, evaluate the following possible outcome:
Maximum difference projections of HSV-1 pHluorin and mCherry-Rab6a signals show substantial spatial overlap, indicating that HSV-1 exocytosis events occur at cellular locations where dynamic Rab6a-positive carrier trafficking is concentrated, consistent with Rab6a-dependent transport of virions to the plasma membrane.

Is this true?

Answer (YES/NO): YES